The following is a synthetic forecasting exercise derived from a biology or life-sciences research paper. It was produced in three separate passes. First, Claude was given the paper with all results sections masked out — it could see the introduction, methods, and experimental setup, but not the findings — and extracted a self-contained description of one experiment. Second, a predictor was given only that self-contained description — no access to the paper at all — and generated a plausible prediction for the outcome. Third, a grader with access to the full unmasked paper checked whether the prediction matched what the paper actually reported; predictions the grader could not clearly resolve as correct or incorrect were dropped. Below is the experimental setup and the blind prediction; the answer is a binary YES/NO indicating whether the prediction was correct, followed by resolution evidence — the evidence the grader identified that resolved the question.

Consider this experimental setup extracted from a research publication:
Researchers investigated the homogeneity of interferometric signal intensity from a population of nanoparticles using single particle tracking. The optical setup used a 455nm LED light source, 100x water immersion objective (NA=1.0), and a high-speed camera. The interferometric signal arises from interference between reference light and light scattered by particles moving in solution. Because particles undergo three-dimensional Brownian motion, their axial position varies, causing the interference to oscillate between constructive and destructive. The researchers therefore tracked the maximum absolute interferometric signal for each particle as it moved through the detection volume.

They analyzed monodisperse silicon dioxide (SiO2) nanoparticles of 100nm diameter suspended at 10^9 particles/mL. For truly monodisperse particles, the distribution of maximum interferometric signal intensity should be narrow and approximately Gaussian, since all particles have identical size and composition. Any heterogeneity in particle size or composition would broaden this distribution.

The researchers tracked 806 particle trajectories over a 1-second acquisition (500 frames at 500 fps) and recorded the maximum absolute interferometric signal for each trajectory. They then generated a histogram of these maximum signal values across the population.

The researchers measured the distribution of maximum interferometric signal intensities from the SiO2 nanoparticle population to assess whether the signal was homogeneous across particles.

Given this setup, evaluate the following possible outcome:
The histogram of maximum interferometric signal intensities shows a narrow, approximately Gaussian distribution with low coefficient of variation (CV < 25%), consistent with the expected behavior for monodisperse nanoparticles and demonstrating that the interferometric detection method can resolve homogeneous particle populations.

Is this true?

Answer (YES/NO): YES